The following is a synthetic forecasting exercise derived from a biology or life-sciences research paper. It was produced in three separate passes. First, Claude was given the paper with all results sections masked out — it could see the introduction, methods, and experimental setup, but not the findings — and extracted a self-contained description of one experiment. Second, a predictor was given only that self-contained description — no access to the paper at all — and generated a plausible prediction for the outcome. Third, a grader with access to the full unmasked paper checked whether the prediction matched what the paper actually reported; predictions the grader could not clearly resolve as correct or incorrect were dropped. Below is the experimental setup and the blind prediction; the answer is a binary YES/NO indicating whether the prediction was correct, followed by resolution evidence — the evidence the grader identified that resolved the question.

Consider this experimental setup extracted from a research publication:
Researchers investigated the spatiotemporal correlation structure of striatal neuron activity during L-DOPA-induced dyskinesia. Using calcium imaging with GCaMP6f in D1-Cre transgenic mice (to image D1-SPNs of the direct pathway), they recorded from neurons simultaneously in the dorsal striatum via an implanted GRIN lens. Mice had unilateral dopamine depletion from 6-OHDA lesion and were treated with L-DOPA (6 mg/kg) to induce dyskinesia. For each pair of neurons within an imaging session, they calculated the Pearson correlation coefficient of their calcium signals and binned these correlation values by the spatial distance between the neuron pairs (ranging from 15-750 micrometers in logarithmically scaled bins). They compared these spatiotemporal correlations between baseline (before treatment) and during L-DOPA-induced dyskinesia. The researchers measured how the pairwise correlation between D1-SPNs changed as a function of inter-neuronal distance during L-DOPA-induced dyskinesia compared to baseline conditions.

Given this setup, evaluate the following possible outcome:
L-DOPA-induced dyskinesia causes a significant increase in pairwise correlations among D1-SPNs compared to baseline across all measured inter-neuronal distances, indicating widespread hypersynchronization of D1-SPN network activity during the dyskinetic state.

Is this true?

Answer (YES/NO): NO